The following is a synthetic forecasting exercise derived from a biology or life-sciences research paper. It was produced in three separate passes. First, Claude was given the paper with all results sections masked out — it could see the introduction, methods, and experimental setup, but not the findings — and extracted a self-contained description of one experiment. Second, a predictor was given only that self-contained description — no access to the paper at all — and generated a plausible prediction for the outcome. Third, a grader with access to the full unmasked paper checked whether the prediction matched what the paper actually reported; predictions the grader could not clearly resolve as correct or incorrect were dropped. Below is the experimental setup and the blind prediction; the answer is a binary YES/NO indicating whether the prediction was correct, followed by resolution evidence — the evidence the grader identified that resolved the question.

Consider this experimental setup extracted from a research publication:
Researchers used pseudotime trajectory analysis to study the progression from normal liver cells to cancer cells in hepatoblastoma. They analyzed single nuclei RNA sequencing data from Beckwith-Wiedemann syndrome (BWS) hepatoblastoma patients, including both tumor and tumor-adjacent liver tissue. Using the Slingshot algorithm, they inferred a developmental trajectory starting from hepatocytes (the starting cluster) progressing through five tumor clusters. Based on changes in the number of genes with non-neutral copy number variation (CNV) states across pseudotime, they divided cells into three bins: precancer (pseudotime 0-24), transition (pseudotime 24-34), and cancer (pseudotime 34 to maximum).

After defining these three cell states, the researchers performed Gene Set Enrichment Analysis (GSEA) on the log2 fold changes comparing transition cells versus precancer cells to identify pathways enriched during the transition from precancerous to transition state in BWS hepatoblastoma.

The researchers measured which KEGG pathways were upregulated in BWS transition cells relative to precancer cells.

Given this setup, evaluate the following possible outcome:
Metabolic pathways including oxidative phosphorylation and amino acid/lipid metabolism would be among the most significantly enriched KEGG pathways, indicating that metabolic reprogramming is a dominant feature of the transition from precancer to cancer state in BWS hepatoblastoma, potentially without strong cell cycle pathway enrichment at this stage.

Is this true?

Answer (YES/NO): NO